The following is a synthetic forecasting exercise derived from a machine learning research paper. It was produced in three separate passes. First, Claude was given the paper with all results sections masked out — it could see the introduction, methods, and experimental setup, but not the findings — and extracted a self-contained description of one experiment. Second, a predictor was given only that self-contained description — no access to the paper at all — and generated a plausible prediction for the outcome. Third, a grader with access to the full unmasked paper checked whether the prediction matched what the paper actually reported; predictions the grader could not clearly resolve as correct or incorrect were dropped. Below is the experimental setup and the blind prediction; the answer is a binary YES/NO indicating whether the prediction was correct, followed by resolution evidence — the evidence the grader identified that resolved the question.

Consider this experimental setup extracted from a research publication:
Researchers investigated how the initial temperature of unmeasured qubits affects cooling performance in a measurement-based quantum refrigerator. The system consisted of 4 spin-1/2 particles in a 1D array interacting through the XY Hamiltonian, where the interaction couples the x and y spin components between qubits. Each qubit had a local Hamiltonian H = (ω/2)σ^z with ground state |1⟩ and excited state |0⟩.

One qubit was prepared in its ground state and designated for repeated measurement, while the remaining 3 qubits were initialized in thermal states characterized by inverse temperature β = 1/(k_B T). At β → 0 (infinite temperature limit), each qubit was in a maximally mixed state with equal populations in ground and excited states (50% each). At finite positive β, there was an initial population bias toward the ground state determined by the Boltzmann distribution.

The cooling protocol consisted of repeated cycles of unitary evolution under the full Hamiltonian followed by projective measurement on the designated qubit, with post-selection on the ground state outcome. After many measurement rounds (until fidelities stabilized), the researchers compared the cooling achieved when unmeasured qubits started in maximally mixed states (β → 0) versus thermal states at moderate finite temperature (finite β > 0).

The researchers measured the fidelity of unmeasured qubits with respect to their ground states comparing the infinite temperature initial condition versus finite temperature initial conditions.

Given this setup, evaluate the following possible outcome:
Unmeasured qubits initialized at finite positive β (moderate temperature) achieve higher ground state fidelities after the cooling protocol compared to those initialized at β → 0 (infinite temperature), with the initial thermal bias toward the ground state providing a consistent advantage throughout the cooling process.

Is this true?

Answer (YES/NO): NO